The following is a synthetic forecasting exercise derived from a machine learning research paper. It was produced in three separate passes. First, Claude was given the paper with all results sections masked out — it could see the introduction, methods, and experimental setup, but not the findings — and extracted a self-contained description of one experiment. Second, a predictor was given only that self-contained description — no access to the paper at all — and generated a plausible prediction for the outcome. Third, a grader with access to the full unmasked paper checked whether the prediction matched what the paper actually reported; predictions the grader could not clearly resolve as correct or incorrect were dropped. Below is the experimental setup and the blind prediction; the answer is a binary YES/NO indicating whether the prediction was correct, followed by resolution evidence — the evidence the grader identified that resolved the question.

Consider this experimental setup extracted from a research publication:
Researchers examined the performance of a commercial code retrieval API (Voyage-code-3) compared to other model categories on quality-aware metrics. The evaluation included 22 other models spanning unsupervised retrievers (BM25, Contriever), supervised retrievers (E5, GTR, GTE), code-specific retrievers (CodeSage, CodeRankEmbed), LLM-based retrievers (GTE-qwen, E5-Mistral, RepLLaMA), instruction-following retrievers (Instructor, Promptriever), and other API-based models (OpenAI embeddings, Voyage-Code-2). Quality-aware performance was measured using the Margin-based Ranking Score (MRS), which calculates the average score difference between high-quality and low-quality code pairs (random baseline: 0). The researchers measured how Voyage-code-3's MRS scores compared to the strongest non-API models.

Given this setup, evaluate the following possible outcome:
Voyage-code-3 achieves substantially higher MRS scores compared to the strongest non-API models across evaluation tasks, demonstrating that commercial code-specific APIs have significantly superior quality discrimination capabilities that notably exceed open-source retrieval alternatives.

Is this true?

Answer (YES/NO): YES